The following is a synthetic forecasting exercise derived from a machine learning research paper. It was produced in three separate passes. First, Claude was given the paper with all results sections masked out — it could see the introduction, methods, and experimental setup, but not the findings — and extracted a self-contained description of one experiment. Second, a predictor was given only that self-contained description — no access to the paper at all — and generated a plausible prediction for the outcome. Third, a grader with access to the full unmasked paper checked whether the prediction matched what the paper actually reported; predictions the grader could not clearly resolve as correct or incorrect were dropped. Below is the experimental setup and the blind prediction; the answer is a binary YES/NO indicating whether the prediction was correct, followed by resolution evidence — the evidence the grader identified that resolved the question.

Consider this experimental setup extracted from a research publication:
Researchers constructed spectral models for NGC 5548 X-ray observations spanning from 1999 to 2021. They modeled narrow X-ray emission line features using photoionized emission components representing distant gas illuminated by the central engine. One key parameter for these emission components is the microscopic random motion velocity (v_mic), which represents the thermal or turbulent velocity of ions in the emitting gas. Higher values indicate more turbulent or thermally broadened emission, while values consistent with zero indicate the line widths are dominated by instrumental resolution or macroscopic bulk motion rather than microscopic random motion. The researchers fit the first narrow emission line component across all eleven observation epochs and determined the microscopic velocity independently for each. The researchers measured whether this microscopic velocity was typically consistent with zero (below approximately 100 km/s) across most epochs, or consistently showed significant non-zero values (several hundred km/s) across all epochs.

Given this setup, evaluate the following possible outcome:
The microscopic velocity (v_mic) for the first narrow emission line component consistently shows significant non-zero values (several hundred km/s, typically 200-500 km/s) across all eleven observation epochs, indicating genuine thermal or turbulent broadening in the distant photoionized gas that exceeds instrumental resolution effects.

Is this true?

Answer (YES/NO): NO